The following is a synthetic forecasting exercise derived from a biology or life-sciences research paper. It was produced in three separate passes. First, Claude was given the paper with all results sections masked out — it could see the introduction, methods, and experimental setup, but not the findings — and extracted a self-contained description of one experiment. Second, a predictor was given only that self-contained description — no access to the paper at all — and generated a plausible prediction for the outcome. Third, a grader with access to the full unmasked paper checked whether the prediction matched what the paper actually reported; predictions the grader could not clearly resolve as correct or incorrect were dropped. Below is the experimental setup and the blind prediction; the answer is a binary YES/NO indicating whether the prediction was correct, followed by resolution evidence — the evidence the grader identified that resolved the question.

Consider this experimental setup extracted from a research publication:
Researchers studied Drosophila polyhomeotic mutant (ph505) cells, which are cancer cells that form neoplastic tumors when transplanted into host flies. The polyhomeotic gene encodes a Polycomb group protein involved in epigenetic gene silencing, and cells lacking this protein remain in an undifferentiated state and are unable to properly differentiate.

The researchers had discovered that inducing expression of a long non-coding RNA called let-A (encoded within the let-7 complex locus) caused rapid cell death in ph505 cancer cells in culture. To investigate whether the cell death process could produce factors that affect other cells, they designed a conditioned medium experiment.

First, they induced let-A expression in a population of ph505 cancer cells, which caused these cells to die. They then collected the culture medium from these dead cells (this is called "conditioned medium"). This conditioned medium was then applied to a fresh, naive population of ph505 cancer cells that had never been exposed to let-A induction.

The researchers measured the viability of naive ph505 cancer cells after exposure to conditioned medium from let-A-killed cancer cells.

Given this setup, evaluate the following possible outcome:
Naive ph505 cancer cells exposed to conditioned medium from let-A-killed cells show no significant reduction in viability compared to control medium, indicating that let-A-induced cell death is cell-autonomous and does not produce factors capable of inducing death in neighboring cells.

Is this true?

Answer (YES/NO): NO